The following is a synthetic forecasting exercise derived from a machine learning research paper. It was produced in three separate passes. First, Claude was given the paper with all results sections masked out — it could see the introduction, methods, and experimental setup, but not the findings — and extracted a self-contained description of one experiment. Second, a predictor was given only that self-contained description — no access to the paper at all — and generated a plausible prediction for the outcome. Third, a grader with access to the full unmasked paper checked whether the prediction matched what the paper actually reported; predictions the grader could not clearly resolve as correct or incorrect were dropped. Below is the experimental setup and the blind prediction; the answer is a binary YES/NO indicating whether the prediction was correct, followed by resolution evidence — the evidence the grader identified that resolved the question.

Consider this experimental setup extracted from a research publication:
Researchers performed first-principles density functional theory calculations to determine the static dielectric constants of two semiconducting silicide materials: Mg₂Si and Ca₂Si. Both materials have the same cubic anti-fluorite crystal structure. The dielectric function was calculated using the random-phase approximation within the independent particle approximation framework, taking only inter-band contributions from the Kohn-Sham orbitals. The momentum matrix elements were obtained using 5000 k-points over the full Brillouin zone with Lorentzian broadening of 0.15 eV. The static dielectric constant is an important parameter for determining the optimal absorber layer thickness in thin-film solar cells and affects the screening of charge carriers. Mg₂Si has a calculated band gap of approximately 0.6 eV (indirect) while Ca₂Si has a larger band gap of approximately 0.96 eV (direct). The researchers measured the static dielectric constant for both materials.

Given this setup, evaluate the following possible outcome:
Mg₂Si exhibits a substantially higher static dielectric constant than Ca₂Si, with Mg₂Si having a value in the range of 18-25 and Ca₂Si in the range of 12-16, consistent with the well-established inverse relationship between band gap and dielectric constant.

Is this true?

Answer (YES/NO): YES